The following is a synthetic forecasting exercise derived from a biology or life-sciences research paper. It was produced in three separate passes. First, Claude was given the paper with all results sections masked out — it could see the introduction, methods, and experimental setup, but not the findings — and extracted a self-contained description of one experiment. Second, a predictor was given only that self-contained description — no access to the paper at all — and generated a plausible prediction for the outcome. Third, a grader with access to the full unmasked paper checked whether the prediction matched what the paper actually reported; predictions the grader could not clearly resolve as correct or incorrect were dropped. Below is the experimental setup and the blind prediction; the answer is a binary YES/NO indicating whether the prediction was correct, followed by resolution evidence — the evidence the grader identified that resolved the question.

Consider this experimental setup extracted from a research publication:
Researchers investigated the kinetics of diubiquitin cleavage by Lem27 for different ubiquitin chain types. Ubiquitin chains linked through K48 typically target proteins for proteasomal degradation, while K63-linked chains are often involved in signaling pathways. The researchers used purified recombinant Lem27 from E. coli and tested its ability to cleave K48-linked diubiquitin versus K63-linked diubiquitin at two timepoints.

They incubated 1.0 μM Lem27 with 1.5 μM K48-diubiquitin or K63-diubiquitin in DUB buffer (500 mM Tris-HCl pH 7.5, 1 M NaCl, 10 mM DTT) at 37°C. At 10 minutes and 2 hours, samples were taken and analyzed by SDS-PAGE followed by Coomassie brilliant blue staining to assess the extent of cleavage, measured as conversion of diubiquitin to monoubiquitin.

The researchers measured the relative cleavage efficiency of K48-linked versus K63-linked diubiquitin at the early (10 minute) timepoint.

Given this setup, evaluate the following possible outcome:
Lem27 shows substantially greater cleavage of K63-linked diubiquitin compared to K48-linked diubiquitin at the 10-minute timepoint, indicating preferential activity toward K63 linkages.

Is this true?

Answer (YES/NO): NO